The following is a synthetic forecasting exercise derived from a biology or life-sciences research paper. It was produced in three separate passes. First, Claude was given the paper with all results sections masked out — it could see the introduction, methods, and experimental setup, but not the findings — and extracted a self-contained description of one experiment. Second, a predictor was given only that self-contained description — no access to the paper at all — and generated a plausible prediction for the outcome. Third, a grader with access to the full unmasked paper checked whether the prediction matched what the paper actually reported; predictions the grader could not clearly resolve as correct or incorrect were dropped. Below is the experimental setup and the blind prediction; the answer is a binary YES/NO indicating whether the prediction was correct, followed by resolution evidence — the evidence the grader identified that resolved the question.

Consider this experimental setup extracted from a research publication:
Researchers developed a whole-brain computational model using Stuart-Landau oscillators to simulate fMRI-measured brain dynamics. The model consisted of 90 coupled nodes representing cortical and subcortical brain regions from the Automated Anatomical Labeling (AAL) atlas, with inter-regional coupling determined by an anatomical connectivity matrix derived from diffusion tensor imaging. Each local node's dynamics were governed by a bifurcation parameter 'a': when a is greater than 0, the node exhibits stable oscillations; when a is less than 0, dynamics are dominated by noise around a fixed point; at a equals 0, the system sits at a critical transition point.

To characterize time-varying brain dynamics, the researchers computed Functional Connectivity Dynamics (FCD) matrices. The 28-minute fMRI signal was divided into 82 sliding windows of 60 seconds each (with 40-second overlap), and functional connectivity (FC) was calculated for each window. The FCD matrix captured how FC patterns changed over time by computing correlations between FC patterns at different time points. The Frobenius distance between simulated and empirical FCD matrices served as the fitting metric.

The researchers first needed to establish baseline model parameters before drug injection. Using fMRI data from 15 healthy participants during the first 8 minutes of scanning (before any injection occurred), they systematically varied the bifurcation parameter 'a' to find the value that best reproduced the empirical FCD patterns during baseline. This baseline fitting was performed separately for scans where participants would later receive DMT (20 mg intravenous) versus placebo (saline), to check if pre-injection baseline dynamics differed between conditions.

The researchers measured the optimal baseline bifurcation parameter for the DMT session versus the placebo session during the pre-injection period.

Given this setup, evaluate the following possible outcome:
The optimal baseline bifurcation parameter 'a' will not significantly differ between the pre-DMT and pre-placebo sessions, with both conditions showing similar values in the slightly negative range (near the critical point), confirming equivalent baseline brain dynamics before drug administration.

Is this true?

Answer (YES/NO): NO